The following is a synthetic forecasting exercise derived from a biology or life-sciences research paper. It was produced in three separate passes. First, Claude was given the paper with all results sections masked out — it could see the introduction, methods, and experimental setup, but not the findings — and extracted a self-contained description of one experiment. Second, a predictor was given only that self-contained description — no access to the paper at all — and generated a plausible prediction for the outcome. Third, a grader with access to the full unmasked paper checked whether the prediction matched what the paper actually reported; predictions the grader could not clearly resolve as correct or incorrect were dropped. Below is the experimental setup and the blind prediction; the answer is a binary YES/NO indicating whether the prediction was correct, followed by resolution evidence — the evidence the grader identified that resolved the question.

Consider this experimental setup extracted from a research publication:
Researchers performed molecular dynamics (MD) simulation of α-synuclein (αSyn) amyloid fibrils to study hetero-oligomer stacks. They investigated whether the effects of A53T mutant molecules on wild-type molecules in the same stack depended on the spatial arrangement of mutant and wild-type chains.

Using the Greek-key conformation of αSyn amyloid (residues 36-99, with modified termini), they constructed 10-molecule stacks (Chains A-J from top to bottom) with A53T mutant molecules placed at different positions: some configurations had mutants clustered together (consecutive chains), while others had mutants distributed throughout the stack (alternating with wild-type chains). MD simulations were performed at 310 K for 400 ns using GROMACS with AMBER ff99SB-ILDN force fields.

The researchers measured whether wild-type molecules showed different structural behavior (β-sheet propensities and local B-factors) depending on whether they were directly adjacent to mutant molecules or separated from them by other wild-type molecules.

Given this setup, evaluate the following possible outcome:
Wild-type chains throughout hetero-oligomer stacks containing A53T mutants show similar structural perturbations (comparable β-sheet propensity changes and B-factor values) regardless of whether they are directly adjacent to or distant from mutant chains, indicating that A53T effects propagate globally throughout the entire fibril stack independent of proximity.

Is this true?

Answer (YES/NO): YES